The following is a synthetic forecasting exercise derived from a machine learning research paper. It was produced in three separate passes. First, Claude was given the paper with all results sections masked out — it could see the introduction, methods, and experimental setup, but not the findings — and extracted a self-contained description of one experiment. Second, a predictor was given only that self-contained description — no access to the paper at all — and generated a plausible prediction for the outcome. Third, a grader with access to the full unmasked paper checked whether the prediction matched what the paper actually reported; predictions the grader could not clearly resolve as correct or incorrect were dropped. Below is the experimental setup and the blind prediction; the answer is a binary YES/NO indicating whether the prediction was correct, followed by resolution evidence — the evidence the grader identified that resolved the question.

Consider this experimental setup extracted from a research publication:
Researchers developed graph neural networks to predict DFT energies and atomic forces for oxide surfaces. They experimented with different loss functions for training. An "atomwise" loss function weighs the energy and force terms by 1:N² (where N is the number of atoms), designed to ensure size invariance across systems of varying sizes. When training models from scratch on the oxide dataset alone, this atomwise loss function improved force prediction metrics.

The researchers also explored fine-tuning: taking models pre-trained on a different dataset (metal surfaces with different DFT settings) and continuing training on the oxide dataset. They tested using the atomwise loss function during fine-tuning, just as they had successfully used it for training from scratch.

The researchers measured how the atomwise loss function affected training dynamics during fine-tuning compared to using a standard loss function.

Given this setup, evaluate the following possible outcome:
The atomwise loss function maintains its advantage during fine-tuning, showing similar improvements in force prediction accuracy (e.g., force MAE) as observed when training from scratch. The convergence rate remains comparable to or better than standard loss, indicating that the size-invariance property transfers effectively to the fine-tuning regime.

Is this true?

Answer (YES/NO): NO